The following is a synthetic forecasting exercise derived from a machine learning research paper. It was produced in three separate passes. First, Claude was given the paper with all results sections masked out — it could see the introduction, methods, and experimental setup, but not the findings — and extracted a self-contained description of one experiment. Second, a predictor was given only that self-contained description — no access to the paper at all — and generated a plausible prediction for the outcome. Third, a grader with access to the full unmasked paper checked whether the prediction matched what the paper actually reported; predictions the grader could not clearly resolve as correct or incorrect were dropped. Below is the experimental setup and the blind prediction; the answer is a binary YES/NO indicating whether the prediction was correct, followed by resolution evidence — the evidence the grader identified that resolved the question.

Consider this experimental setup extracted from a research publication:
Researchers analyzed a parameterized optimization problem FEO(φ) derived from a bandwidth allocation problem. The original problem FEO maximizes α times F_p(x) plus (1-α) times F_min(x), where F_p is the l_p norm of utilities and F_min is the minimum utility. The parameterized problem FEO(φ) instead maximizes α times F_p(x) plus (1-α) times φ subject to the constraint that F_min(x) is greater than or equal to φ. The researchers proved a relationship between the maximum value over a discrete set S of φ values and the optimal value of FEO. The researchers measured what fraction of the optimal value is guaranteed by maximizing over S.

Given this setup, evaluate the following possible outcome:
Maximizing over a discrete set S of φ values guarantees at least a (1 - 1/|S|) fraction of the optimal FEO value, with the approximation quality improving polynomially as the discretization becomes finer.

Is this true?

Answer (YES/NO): NO